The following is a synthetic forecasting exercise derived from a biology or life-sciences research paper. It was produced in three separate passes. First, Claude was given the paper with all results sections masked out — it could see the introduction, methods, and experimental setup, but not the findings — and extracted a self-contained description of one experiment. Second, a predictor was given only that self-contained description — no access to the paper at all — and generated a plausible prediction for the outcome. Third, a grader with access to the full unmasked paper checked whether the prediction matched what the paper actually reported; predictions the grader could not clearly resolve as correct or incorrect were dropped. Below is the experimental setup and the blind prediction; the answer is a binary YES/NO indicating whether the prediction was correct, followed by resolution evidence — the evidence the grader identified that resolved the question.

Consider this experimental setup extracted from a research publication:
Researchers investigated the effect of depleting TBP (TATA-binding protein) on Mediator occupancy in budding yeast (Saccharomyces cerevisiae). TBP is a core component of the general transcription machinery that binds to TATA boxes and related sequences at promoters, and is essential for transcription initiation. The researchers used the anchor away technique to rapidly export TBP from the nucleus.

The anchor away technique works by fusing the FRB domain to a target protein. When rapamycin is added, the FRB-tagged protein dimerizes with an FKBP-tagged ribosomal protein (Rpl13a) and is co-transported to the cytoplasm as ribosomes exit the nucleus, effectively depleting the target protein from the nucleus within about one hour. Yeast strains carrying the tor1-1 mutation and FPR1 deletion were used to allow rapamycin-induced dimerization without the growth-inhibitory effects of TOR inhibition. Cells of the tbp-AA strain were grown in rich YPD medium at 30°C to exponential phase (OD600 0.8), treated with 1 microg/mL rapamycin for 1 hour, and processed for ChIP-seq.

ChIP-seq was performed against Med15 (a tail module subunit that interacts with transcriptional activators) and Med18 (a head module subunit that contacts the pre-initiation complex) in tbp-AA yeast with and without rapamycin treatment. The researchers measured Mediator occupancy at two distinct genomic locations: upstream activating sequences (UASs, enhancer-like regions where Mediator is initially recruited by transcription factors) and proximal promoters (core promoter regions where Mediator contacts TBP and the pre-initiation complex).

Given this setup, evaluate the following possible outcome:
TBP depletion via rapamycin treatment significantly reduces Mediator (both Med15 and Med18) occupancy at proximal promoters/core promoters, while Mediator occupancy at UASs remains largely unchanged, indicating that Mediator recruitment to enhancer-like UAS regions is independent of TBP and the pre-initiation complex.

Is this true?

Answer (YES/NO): NO